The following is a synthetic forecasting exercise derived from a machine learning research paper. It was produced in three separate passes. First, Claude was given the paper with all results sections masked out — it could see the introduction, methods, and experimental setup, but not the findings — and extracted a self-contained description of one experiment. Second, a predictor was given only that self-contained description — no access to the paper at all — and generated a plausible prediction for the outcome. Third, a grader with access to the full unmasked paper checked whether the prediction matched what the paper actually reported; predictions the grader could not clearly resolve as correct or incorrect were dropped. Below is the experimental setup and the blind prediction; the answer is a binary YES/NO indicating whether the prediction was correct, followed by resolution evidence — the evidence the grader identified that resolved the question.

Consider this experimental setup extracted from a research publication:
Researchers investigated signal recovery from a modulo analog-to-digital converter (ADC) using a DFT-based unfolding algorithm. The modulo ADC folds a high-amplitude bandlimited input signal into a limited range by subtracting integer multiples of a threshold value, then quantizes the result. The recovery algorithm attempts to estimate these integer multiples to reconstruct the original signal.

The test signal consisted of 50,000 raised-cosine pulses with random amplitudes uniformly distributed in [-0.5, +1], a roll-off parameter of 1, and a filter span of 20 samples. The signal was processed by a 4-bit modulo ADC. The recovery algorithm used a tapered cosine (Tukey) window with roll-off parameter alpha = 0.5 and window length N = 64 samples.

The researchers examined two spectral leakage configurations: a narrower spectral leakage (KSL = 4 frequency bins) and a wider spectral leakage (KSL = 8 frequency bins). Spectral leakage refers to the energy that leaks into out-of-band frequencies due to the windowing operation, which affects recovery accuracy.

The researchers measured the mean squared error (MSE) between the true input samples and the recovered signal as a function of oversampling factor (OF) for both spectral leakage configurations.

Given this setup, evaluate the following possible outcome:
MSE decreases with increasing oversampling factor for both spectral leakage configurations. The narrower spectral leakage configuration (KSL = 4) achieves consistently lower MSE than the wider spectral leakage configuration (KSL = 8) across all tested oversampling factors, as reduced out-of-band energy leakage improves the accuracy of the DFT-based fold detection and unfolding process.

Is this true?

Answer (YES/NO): YES